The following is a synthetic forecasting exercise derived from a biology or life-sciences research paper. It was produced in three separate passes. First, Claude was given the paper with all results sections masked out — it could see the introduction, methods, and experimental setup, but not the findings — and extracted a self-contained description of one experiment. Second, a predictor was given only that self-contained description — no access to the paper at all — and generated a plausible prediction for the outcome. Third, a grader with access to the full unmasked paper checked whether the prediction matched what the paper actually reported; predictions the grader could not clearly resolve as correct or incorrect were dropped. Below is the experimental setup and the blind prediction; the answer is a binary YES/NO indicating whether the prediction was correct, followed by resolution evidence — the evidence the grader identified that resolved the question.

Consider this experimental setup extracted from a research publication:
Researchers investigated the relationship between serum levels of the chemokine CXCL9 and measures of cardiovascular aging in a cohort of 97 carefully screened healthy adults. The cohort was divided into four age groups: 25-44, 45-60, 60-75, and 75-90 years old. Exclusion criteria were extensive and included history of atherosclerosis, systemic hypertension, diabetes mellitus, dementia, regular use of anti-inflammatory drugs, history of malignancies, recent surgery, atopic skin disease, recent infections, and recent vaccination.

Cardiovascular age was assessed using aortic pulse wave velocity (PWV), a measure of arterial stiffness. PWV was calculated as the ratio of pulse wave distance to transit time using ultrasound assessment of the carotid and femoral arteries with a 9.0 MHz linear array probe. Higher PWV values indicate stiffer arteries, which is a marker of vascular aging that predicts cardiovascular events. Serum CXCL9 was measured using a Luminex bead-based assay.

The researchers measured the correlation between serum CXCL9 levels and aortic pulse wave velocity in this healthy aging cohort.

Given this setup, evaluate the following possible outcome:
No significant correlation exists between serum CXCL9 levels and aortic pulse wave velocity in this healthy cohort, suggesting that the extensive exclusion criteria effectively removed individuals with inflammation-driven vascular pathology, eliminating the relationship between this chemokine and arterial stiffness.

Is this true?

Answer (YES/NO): NO